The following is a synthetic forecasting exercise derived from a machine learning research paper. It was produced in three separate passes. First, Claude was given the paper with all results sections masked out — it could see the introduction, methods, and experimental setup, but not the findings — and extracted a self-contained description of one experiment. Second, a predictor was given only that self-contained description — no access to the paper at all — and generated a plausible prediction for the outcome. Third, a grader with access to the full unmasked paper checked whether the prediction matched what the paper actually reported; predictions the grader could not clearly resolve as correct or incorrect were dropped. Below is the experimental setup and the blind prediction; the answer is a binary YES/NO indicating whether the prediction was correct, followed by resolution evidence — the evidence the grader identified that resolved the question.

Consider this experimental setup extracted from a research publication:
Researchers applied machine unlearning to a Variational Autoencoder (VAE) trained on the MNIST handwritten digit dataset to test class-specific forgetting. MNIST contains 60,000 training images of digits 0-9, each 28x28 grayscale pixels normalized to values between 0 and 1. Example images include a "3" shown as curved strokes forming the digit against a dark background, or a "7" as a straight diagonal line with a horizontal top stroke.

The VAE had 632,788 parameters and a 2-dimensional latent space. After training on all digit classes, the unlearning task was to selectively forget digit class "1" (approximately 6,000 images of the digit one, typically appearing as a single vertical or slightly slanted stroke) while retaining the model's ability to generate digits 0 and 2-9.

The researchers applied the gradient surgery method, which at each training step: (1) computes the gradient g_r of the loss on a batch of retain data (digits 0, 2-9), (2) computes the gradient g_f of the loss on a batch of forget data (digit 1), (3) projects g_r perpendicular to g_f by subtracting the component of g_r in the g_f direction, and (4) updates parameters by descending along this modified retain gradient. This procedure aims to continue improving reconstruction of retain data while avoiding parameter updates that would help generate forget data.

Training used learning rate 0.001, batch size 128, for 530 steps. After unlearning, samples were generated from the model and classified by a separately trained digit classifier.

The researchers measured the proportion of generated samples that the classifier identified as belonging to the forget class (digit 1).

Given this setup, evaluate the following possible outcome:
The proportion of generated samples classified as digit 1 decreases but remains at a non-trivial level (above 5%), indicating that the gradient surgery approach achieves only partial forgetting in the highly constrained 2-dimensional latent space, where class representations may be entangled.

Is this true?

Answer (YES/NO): NO